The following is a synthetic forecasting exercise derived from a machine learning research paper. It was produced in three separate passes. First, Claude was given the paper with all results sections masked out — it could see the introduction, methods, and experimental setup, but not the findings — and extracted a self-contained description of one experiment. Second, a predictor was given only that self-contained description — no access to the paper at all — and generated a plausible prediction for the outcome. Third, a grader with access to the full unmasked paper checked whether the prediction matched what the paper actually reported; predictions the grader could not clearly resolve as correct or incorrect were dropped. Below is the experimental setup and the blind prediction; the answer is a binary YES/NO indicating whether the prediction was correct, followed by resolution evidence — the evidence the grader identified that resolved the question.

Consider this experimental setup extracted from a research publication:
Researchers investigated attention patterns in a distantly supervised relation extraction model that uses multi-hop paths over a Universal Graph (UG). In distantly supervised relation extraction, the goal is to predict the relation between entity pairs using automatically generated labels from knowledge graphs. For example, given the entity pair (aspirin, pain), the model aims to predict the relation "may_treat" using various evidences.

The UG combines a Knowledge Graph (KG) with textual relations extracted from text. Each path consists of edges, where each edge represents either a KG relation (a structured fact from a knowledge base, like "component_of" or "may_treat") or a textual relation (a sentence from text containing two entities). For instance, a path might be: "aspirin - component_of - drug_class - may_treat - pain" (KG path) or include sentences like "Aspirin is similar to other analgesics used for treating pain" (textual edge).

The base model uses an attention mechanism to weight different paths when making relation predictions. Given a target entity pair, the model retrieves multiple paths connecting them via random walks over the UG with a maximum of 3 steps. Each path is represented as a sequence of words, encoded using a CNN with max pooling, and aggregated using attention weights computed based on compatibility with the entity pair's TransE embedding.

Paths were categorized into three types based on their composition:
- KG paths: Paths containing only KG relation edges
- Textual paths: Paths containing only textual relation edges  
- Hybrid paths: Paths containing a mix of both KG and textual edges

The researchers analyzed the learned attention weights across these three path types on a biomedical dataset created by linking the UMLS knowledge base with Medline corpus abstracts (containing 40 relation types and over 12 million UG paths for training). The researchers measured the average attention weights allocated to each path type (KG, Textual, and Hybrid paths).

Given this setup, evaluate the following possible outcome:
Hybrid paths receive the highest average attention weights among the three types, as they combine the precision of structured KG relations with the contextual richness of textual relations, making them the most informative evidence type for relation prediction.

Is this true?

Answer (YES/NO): NO